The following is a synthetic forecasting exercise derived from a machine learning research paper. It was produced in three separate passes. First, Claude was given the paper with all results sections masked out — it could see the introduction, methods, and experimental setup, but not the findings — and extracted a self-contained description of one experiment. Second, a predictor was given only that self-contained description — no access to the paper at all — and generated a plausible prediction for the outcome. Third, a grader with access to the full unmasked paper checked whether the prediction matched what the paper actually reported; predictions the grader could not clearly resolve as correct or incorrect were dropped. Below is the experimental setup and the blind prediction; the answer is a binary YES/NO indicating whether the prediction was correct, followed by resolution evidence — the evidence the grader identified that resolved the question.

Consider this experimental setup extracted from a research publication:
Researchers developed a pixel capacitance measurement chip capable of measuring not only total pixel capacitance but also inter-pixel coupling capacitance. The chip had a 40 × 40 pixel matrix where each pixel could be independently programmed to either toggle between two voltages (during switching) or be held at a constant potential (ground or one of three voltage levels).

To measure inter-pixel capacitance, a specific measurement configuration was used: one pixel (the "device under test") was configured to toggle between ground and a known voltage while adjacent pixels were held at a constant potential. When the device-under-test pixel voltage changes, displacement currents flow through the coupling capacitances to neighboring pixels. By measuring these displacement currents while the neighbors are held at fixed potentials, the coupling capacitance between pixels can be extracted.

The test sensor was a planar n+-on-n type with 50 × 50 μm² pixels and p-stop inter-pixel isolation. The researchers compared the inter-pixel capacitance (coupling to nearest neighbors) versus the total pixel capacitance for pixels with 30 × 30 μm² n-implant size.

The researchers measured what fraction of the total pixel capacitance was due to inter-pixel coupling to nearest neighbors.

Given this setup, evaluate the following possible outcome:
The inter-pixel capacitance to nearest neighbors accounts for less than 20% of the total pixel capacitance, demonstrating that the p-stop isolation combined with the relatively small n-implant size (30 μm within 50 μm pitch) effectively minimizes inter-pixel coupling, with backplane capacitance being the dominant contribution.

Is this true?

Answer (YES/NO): NO